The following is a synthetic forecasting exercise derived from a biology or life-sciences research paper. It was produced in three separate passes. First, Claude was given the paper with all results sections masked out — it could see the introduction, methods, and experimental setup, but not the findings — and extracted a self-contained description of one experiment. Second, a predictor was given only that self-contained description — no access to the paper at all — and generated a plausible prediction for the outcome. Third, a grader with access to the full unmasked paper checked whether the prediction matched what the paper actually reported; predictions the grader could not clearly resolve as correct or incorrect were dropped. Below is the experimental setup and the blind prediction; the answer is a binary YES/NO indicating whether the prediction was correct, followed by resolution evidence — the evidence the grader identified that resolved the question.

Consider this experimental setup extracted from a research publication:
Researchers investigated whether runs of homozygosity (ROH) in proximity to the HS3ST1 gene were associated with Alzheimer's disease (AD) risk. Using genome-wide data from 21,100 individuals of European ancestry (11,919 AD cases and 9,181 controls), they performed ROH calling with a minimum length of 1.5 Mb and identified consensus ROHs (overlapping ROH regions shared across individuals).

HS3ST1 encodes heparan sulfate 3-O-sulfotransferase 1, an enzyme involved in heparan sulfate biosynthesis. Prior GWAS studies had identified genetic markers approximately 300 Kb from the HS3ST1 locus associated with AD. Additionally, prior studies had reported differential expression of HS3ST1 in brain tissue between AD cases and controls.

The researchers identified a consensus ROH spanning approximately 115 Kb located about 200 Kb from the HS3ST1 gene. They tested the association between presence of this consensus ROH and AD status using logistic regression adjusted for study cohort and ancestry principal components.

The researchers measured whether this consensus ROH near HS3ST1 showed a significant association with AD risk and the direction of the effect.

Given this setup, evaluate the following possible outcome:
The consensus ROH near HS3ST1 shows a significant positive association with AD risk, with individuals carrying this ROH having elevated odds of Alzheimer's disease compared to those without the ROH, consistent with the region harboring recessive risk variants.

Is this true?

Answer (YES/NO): YES